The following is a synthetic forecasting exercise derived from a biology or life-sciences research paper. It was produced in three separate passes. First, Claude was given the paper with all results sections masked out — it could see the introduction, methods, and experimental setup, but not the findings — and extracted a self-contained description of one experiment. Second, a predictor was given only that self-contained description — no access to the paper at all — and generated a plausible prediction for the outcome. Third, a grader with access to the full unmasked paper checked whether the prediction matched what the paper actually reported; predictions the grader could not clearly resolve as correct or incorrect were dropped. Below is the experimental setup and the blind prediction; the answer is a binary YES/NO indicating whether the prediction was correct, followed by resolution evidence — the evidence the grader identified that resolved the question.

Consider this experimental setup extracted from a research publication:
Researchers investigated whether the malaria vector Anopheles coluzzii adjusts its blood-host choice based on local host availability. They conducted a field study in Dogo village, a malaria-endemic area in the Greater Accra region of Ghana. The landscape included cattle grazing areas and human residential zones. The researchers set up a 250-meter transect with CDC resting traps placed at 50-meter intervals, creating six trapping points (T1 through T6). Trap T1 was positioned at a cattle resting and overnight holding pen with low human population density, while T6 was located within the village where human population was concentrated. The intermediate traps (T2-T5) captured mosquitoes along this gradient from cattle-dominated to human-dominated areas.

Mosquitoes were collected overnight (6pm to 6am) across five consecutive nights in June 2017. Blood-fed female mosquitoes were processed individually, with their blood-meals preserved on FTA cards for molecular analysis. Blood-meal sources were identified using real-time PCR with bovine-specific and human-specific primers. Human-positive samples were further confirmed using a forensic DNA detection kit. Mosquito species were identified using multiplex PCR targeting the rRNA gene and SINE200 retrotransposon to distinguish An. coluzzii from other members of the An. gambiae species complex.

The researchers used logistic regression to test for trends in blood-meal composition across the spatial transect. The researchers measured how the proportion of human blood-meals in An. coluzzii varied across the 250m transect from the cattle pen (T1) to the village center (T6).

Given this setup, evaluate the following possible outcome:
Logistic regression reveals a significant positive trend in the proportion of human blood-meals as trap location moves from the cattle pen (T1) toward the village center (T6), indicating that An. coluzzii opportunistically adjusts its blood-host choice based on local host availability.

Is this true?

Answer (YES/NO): YES